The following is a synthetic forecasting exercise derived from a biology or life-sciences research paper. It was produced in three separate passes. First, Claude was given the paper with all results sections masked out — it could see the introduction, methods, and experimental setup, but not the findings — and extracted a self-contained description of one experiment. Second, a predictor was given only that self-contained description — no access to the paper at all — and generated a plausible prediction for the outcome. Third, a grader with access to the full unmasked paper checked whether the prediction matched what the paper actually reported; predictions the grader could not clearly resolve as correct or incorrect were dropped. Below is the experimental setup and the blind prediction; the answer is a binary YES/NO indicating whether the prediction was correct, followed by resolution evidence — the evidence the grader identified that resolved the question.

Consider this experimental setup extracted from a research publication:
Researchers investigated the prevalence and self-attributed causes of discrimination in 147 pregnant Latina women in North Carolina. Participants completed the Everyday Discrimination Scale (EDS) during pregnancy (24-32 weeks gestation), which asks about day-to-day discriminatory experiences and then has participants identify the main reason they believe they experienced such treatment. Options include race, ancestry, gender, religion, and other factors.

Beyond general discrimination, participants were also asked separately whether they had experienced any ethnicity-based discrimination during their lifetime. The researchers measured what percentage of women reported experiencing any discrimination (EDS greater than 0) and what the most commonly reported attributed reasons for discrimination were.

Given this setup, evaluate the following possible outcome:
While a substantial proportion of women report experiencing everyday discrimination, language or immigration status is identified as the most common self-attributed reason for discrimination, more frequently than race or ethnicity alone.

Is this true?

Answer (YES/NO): NO